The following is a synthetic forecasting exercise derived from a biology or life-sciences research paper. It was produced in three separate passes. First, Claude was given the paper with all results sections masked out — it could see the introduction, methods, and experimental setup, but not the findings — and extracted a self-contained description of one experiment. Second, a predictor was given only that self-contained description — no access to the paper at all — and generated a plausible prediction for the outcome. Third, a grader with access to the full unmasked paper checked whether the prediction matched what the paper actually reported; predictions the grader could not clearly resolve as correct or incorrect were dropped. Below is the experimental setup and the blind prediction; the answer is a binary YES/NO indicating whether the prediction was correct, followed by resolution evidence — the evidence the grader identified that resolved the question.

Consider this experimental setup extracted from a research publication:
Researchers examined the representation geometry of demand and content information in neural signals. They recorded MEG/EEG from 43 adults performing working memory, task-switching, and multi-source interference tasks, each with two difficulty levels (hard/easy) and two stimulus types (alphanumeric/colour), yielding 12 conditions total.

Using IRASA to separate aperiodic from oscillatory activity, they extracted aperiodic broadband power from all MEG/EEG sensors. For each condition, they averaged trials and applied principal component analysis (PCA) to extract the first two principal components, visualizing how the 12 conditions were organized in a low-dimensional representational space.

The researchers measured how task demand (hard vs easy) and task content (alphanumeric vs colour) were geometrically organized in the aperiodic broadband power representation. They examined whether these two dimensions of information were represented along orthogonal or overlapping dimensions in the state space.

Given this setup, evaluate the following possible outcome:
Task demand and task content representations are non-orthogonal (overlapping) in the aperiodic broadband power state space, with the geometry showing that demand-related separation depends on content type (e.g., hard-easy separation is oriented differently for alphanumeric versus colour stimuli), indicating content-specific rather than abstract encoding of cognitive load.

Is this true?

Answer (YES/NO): NO